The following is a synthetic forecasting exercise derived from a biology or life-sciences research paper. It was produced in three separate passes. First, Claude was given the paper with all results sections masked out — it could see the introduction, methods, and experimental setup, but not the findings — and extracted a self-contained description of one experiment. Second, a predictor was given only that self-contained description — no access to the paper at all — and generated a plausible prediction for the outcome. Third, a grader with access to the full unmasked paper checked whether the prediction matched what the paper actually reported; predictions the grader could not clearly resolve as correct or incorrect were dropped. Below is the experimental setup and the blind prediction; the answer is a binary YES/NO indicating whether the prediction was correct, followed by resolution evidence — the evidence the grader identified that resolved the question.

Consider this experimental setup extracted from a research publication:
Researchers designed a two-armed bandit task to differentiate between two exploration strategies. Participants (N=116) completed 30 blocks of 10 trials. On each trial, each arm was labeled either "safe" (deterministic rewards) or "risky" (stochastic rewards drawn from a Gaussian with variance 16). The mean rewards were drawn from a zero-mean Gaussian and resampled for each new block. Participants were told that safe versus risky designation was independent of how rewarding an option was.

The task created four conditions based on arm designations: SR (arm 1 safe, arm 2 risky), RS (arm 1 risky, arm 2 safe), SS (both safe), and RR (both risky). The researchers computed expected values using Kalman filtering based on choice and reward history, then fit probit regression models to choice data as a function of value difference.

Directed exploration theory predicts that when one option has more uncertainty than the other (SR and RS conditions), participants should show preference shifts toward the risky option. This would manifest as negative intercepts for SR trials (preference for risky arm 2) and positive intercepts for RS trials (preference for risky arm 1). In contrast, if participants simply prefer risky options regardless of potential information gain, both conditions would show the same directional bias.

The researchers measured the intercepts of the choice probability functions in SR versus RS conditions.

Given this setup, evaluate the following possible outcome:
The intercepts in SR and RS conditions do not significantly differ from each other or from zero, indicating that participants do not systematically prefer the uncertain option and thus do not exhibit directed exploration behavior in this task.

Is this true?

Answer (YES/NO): NO